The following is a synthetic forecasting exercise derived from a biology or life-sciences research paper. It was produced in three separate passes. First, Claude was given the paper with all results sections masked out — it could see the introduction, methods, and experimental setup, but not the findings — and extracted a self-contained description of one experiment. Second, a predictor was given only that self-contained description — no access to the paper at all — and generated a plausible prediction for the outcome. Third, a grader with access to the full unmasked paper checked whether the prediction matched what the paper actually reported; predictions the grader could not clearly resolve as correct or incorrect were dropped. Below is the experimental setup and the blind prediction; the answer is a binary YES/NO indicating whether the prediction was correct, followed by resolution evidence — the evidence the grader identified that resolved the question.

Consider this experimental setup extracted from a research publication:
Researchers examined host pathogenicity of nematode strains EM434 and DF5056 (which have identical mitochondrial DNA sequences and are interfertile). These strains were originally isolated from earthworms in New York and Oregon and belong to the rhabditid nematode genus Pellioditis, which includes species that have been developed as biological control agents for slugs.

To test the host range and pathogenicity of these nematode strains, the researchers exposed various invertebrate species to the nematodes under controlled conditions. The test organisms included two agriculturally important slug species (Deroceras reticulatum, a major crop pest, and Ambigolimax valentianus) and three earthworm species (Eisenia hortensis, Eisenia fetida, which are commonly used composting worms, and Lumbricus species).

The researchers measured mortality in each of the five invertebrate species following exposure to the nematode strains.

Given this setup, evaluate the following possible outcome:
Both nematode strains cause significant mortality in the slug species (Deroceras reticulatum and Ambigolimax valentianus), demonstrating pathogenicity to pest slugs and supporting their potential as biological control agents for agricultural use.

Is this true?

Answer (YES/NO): YES